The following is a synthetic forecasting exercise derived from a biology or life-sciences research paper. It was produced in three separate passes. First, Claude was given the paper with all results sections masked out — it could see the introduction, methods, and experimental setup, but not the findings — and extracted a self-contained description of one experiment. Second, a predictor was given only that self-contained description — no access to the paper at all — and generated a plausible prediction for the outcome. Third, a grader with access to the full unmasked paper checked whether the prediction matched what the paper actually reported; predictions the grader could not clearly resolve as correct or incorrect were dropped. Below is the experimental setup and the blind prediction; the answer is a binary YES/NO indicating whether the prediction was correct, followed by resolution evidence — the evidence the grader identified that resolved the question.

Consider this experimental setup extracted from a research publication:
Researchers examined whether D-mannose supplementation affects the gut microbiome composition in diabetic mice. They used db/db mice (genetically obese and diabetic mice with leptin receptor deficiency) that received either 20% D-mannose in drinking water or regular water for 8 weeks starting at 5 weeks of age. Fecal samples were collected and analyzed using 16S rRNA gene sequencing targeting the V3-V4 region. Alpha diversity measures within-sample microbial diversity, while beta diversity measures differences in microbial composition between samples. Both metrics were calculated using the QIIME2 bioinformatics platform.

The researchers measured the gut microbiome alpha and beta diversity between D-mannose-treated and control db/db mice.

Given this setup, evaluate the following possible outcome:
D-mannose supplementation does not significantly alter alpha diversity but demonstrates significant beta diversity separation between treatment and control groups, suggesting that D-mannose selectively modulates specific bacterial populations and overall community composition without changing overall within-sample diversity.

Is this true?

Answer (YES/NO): NO